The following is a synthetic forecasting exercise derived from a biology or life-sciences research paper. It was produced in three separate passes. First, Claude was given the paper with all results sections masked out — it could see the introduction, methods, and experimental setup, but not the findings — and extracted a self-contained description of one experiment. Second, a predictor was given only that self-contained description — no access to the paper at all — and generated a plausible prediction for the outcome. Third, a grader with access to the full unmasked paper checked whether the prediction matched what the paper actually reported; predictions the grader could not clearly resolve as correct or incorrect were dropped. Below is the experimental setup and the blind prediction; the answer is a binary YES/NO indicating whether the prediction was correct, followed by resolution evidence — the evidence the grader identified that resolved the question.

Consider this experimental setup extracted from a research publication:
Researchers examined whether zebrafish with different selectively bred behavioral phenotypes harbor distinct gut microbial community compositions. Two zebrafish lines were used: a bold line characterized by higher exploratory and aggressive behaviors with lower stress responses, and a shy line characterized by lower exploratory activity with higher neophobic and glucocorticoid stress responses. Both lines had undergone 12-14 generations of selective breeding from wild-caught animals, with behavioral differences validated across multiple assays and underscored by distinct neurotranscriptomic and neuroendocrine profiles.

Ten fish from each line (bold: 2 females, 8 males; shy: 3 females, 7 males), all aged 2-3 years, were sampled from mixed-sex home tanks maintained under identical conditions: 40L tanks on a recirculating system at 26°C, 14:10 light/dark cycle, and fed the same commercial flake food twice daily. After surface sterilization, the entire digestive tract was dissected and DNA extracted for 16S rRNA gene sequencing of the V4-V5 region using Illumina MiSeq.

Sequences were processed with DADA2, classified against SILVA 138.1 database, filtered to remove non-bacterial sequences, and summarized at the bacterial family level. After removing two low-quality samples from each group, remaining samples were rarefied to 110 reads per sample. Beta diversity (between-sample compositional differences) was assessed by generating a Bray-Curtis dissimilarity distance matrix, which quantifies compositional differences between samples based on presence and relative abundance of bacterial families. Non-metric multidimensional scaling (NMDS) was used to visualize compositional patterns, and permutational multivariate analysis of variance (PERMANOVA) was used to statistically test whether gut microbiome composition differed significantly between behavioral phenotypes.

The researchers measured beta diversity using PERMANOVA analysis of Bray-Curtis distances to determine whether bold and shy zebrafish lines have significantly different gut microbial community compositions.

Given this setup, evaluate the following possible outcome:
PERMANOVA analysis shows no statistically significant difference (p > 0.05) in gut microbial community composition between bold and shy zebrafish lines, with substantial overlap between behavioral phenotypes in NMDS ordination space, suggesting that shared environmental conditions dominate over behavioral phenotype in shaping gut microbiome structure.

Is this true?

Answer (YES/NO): YES